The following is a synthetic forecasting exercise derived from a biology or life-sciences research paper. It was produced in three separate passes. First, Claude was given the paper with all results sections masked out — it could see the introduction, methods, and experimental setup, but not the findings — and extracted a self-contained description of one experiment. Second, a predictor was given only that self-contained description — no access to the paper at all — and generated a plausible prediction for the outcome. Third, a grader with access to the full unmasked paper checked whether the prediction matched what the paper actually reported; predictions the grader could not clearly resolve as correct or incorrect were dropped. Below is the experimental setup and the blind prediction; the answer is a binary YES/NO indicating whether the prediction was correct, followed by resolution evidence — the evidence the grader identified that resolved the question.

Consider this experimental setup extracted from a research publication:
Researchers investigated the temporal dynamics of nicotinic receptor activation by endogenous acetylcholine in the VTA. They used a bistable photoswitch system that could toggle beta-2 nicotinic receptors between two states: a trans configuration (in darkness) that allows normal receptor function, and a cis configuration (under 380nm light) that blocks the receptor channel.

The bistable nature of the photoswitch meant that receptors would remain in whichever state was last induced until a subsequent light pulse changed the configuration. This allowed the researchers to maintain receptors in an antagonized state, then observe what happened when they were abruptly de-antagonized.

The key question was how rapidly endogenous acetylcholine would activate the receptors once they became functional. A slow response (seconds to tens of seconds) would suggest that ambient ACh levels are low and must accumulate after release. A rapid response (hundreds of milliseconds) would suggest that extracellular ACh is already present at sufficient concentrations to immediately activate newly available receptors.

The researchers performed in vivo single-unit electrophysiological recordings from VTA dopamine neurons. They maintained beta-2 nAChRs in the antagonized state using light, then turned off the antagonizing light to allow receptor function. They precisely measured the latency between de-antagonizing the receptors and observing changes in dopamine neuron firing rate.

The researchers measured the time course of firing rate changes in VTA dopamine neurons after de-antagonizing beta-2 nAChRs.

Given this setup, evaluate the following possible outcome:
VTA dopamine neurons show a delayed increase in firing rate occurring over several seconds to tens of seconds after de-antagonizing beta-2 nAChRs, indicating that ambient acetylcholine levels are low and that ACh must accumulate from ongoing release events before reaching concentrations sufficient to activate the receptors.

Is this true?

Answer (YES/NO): NO